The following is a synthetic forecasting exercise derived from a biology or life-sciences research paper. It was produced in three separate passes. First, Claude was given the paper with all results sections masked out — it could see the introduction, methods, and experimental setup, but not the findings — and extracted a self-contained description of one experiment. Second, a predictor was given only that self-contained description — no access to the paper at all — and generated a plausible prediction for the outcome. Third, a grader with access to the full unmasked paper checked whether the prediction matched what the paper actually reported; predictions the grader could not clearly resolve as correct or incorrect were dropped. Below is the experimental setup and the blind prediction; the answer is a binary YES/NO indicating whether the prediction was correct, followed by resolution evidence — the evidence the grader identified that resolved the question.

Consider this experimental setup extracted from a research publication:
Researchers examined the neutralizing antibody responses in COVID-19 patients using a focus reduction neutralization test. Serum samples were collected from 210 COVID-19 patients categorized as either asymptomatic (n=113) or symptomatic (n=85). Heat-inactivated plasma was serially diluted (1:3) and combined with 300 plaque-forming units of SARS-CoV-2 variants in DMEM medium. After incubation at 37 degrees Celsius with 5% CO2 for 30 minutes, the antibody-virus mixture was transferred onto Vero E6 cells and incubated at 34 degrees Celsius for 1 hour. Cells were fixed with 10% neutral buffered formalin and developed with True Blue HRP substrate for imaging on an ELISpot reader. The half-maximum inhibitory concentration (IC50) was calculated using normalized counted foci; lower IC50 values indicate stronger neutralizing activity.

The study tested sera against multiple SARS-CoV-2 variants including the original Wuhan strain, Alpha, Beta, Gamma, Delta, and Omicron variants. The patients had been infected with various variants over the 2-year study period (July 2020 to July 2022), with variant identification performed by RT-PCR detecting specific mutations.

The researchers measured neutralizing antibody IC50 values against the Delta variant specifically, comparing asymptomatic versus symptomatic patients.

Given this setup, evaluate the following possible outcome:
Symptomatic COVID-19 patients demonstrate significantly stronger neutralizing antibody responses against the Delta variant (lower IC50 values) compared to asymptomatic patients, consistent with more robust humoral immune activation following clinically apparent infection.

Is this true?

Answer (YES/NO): NO